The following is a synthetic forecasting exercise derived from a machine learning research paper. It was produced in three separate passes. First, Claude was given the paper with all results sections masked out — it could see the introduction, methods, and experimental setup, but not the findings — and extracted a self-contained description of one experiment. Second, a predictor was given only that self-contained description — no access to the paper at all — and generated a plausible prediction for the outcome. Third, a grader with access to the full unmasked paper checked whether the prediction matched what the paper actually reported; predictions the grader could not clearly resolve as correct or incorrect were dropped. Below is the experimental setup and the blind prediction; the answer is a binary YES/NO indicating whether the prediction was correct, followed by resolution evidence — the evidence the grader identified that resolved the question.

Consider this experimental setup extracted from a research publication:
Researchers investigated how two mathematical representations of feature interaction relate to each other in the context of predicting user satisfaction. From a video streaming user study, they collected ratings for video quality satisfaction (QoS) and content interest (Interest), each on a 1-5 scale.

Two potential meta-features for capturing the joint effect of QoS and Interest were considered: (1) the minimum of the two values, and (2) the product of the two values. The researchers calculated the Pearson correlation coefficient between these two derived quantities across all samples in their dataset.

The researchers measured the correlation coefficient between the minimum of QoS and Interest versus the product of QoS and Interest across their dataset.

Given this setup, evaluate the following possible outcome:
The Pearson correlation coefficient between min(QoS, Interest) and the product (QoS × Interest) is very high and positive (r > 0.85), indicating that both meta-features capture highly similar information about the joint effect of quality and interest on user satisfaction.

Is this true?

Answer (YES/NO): YES